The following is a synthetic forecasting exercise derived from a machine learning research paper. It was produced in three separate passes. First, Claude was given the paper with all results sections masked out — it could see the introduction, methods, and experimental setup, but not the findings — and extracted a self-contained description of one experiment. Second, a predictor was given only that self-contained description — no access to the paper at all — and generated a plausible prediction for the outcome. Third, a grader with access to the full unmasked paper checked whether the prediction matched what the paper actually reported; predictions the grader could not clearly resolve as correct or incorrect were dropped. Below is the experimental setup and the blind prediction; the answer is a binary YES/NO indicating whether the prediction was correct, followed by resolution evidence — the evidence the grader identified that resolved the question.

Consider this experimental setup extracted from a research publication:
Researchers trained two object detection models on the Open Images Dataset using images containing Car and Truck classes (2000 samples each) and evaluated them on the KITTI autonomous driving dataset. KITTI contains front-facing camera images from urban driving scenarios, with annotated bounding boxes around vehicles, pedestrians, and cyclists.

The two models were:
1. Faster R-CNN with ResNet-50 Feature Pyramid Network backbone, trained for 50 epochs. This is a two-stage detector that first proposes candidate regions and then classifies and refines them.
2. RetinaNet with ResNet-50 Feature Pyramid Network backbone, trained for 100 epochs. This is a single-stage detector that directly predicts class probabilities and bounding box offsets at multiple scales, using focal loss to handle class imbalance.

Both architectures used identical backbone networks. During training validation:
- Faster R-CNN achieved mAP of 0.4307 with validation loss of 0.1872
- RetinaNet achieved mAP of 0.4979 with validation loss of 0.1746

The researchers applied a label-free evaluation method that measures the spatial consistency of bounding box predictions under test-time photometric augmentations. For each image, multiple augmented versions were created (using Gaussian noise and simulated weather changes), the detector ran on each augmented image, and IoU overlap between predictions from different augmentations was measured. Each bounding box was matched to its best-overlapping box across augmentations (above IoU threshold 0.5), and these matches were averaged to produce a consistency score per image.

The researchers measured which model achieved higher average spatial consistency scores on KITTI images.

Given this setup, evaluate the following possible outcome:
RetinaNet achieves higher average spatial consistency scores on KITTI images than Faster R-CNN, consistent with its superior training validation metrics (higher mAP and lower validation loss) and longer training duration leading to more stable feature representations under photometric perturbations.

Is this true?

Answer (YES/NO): YES